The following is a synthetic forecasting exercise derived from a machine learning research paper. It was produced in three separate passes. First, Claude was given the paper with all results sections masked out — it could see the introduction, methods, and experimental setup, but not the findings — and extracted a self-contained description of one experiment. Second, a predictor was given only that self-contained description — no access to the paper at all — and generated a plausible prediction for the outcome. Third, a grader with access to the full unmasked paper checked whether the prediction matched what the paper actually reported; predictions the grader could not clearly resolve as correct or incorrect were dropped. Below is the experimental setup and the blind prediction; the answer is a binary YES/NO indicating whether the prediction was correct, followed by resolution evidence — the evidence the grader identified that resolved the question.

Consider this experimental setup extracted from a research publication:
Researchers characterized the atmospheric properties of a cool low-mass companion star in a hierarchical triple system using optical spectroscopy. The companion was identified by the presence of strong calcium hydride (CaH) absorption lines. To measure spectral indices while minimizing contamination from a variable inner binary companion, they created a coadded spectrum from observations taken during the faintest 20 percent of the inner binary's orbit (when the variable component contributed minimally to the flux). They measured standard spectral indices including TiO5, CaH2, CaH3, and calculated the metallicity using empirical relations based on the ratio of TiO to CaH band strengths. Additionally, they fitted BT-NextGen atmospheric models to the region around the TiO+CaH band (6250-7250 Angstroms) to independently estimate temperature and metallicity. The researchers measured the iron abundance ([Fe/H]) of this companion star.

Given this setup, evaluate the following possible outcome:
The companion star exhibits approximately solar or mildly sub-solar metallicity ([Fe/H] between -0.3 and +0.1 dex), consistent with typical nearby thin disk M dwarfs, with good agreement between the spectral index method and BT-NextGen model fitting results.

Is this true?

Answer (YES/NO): NO